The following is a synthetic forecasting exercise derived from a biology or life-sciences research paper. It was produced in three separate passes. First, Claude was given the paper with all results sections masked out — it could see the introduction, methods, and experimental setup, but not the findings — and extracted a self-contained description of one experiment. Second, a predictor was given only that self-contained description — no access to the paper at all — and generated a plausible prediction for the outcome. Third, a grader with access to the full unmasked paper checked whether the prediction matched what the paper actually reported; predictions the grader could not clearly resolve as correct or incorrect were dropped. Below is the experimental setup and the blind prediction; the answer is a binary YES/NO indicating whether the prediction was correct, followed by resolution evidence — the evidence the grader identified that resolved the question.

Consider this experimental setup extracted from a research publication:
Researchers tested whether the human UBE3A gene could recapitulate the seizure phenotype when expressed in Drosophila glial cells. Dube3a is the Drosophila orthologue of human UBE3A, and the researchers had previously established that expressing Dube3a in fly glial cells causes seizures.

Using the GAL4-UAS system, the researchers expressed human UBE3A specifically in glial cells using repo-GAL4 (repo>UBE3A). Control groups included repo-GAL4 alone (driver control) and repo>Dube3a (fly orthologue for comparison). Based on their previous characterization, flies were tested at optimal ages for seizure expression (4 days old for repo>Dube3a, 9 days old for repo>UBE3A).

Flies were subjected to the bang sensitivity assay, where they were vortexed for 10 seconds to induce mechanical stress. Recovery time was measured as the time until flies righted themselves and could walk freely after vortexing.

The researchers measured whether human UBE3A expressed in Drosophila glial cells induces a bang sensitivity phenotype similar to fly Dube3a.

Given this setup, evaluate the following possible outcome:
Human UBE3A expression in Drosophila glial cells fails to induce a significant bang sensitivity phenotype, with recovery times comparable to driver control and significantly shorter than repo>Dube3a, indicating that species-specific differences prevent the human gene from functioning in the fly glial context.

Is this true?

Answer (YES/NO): NO